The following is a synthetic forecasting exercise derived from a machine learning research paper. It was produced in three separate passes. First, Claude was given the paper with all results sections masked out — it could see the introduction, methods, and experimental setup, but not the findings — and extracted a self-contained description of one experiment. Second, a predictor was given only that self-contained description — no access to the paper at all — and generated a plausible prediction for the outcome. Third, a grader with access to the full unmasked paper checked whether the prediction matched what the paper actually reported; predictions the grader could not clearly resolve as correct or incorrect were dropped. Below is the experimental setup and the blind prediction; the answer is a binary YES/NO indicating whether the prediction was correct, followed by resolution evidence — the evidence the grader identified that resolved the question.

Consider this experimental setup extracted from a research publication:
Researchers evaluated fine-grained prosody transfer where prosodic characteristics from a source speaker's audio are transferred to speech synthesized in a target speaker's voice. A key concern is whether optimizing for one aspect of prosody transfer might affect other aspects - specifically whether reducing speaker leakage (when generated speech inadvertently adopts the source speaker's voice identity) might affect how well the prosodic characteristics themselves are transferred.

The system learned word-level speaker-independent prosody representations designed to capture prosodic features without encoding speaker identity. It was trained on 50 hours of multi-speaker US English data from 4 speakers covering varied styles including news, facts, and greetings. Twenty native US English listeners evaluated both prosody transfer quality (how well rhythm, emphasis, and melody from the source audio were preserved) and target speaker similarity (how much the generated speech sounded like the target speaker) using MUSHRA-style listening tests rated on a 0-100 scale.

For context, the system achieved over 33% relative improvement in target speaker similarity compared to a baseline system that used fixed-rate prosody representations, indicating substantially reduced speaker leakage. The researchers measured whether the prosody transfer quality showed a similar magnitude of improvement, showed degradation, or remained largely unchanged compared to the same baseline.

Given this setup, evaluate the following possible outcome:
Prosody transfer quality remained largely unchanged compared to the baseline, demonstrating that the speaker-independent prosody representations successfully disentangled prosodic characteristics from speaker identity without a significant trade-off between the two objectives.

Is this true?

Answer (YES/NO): YES